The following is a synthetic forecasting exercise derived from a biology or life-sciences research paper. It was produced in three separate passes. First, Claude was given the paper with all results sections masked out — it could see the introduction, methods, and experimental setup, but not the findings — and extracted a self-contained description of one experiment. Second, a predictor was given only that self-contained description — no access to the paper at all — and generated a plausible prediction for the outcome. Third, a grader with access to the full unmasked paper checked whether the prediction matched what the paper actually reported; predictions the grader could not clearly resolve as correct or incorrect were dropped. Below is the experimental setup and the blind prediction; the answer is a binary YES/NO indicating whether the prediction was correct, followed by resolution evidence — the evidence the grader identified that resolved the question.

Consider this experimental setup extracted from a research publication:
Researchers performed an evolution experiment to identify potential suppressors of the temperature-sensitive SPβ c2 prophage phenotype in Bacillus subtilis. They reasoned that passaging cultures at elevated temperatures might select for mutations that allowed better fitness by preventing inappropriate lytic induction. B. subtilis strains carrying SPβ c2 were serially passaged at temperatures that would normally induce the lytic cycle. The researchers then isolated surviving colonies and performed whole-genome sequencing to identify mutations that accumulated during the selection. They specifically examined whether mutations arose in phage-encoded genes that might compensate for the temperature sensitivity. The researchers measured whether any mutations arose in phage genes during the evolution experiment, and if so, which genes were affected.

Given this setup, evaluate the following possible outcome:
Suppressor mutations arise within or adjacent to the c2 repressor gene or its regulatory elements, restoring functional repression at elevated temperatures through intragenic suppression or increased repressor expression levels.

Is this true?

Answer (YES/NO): NO